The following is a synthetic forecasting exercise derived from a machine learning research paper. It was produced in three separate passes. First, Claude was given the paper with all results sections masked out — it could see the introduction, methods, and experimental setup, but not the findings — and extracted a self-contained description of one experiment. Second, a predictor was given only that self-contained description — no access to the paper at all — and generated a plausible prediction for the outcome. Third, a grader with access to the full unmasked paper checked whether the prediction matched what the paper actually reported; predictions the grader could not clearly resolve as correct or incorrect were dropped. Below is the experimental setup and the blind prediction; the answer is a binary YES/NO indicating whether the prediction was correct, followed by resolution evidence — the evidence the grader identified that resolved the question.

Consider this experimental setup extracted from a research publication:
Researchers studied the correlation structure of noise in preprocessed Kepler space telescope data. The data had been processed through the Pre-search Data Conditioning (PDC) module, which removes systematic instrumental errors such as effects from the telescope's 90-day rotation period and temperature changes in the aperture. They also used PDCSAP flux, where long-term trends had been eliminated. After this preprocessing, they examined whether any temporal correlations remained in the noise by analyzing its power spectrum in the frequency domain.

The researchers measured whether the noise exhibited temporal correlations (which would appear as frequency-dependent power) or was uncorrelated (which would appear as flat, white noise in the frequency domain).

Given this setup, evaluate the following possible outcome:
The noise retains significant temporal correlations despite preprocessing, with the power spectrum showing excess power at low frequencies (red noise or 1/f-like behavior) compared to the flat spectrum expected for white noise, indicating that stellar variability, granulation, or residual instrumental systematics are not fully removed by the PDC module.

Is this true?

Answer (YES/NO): NO